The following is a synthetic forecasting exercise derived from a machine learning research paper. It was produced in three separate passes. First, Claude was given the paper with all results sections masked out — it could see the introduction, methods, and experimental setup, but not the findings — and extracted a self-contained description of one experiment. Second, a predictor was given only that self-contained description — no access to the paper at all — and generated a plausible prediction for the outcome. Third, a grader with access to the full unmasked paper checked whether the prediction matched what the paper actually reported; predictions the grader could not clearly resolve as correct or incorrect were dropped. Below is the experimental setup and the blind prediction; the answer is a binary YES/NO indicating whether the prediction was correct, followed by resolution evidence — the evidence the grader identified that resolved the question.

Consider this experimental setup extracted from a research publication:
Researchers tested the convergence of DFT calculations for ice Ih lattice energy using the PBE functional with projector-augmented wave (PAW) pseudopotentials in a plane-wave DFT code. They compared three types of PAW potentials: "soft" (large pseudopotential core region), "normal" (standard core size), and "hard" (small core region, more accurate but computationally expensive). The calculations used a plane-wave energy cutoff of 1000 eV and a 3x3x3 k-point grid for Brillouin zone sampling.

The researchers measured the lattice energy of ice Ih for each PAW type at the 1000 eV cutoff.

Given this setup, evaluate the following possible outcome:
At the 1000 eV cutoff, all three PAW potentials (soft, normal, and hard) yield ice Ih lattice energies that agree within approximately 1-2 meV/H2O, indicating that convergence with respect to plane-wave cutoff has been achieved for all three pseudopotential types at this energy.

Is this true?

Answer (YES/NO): NO